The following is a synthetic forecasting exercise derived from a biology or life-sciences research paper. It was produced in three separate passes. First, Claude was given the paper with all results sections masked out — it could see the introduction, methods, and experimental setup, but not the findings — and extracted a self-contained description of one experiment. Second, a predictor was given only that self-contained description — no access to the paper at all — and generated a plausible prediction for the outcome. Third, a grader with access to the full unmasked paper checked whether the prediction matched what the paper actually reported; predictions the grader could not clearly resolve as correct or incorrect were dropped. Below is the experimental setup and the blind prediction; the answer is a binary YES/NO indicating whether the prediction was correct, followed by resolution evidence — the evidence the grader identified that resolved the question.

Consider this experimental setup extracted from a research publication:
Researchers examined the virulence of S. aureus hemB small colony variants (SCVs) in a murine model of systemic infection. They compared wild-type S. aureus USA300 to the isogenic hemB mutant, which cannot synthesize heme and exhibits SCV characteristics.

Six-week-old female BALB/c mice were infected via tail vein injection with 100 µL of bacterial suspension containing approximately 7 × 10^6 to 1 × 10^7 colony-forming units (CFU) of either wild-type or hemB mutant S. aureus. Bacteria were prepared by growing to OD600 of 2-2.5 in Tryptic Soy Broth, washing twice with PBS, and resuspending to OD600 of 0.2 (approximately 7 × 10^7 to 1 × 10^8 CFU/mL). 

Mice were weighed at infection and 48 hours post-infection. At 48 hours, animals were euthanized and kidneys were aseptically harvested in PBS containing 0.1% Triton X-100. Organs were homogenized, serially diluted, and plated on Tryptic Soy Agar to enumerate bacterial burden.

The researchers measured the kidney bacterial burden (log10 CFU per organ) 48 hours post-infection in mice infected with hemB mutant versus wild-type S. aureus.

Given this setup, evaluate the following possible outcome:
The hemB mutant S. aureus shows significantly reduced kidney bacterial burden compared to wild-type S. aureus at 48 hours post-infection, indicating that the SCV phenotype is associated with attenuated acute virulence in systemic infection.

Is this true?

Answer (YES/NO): YES